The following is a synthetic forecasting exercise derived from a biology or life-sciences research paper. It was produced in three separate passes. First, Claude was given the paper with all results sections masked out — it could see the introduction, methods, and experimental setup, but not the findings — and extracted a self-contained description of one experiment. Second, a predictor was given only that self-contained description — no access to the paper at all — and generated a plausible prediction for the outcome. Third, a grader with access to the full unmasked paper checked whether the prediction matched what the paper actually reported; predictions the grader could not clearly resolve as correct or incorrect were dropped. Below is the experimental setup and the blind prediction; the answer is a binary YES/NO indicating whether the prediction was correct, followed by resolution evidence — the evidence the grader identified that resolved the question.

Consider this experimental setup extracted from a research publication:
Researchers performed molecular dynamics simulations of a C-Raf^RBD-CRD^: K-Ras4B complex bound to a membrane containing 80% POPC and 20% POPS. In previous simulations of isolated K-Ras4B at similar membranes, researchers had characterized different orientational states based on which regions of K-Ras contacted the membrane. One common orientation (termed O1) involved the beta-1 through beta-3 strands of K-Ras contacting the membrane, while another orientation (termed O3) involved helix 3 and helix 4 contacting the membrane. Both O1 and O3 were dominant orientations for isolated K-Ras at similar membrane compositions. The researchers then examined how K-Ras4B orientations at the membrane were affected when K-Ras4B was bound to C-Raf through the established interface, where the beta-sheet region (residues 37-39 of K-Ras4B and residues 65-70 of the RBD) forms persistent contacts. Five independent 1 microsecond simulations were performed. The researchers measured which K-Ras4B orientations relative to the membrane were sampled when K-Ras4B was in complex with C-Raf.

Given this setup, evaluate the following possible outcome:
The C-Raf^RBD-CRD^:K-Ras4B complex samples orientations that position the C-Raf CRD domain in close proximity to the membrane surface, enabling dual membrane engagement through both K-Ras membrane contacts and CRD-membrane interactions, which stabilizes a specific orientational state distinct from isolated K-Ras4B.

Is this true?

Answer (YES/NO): NO